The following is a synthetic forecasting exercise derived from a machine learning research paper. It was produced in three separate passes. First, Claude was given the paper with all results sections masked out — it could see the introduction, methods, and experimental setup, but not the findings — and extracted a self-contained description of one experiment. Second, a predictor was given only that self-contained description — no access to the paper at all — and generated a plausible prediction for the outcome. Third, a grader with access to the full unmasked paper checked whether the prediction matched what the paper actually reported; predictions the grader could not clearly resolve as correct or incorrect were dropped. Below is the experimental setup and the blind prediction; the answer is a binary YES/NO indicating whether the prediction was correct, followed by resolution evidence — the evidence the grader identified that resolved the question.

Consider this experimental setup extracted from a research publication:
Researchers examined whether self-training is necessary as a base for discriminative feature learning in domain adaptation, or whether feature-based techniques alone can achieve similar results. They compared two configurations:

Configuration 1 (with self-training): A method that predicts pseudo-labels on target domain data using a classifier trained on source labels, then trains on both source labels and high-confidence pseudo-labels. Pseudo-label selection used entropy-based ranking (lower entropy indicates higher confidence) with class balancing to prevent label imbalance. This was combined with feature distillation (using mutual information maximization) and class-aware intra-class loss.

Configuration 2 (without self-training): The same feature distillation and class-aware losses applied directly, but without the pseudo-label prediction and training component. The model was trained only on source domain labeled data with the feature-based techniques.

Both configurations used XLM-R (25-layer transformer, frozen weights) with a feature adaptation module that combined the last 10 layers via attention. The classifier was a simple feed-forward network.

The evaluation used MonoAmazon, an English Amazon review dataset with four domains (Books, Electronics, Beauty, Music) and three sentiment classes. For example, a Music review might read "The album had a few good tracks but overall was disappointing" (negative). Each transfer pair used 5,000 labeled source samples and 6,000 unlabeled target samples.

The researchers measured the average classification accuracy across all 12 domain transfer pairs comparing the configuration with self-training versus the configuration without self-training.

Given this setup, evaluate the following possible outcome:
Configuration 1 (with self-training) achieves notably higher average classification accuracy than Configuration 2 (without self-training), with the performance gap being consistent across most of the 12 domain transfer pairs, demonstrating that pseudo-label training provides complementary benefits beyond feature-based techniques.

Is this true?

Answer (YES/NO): YES